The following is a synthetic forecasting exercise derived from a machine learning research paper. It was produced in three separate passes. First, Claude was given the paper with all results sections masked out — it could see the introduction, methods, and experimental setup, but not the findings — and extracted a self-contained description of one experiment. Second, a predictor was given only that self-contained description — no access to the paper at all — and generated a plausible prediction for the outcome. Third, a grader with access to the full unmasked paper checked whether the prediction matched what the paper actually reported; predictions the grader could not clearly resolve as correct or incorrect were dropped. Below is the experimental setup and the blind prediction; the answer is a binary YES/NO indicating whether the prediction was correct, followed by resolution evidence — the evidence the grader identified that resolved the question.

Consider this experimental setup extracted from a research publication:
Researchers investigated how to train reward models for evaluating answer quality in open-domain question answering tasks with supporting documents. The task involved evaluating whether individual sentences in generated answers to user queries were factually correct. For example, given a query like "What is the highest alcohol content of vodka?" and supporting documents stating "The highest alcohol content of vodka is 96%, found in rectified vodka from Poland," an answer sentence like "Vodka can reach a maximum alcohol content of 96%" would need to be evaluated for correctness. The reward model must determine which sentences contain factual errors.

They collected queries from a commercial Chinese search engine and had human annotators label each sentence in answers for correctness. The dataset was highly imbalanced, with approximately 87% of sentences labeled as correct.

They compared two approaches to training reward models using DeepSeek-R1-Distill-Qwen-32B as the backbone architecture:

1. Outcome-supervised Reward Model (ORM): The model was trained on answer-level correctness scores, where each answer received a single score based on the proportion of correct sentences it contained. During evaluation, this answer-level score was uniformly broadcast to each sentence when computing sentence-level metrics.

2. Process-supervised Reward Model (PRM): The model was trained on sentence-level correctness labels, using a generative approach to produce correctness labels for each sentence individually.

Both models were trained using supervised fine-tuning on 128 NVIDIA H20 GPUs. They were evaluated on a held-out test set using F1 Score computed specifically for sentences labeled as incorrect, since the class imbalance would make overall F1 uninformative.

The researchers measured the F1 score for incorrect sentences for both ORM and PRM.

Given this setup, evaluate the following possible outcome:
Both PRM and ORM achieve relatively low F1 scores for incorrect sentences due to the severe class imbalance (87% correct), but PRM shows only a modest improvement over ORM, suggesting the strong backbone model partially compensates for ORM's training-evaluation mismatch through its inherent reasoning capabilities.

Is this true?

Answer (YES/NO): NO